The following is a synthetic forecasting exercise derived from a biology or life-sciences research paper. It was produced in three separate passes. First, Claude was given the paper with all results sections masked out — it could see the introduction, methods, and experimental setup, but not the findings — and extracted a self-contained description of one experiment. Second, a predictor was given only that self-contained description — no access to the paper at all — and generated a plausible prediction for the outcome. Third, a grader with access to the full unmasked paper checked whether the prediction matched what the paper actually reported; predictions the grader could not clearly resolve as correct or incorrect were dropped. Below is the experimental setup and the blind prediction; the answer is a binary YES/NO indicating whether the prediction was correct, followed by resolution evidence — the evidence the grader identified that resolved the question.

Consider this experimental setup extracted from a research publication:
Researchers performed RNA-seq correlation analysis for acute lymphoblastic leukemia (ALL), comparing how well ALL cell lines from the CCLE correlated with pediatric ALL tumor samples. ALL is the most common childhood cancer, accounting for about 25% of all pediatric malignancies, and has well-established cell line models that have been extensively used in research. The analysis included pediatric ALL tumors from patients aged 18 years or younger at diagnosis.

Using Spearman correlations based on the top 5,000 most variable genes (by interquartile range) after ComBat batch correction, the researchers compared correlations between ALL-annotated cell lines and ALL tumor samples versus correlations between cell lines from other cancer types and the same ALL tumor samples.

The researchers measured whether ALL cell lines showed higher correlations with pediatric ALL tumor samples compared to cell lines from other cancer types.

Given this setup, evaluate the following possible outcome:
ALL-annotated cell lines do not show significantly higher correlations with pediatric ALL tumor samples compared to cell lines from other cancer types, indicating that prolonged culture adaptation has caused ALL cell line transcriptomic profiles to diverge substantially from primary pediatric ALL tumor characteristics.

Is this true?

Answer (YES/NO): NO